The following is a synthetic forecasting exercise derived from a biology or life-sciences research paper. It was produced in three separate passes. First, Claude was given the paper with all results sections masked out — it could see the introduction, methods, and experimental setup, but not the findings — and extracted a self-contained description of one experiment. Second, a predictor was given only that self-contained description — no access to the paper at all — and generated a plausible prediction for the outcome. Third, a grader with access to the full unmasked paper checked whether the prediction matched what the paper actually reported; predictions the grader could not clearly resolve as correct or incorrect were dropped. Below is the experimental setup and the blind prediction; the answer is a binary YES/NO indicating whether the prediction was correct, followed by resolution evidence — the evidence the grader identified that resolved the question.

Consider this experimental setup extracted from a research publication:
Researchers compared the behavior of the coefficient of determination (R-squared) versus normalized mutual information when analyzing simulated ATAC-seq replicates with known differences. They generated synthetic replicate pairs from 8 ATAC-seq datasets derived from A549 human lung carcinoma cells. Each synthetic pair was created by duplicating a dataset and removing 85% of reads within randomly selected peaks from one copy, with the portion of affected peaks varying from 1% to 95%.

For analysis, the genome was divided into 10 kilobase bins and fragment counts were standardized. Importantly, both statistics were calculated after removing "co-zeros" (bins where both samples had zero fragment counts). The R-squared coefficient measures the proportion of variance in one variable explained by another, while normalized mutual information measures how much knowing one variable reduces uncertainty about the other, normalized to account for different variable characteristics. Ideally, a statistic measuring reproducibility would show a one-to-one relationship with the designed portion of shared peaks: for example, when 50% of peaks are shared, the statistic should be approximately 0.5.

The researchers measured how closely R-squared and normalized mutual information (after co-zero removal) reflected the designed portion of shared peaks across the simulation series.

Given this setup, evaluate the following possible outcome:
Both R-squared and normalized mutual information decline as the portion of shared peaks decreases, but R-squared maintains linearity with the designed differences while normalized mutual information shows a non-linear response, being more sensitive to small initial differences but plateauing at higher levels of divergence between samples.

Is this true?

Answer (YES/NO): NO